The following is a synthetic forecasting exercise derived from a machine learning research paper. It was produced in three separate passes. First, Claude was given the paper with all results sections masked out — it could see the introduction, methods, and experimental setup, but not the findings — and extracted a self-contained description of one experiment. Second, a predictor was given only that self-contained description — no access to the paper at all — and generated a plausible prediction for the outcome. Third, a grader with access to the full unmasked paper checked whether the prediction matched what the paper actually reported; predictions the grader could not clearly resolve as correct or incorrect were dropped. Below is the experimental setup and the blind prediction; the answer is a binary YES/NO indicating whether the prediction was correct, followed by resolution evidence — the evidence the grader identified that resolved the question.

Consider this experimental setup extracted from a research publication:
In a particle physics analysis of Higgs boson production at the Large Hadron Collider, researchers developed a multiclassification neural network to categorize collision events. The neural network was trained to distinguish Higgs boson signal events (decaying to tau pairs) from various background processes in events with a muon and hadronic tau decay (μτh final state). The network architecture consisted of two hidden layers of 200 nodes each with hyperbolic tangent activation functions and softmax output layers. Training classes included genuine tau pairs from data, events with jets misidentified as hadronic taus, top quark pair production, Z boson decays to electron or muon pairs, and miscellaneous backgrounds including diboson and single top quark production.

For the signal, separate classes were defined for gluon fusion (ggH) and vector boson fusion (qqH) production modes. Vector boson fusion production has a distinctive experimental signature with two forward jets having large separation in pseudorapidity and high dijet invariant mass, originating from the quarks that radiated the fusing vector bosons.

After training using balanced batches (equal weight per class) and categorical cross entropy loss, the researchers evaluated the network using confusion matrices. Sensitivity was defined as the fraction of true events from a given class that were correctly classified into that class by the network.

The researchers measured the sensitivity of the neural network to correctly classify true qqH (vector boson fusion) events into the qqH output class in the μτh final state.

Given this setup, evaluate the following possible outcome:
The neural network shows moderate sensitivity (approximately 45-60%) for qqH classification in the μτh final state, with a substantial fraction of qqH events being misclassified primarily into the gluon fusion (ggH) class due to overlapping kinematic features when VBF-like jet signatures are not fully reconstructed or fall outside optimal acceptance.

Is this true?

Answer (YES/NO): NO